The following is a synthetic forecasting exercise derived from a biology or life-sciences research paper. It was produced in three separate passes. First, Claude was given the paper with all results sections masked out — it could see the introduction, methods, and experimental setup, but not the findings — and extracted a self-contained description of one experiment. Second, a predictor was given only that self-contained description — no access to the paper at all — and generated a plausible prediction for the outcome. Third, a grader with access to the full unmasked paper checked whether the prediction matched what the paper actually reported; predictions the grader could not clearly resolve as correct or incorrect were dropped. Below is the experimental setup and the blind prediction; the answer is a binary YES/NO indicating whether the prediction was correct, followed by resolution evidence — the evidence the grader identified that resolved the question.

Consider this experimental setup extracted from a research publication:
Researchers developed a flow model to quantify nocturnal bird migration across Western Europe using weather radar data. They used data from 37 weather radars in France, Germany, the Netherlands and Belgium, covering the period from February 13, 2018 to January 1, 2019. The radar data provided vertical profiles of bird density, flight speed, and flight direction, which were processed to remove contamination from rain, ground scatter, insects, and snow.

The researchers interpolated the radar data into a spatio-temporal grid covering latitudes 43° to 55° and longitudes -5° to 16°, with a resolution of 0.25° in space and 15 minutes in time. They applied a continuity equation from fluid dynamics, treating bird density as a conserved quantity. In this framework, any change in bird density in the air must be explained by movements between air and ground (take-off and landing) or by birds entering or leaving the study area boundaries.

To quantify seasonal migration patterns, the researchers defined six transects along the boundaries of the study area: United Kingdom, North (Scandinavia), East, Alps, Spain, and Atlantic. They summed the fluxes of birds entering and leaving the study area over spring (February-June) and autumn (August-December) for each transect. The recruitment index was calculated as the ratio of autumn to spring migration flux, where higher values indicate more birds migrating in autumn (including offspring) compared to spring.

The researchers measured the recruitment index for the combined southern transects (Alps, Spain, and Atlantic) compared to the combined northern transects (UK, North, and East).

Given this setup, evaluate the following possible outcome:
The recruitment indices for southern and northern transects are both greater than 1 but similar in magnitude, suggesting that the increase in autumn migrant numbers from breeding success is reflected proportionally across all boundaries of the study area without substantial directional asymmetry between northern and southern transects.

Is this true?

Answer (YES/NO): NO